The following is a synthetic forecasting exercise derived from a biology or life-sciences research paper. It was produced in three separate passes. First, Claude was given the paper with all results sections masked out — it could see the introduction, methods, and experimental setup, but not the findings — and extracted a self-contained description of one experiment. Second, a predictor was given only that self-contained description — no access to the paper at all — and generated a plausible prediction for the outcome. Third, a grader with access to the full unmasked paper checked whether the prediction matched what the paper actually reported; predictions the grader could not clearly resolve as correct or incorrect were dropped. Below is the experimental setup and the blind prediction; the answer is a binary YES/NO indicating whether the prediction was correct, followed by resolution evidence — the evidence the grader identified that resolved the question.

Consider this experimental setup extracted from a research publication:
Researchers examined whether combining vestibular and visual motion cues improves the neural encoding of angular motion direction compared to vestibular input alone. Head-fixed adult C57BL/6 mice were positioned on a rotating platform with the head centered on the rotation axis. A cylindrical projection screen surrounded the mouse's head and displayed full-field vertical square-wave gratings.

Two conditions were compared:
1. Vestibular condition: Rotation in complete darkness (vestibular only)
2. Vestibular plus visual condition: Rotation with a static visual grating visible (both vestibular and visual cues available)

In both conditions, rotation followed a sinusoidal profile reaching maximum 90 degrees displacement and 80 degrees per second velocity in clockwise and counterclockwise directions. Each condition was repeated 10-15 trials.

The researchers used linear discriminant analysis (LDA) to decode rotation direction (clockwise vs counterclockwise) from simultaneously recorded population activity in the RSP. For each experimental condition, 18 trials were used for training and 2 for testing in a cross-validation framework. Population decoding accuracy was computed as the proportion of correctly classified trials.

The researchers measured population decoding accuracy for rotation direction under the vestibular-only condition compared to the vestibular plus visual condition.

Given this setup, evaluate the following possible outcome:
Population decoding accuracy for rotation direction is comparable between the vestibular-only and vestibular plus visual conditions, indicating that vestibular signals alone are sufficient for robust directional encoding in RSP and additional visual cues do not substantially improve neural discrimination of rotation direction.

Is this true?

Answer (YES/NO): NO